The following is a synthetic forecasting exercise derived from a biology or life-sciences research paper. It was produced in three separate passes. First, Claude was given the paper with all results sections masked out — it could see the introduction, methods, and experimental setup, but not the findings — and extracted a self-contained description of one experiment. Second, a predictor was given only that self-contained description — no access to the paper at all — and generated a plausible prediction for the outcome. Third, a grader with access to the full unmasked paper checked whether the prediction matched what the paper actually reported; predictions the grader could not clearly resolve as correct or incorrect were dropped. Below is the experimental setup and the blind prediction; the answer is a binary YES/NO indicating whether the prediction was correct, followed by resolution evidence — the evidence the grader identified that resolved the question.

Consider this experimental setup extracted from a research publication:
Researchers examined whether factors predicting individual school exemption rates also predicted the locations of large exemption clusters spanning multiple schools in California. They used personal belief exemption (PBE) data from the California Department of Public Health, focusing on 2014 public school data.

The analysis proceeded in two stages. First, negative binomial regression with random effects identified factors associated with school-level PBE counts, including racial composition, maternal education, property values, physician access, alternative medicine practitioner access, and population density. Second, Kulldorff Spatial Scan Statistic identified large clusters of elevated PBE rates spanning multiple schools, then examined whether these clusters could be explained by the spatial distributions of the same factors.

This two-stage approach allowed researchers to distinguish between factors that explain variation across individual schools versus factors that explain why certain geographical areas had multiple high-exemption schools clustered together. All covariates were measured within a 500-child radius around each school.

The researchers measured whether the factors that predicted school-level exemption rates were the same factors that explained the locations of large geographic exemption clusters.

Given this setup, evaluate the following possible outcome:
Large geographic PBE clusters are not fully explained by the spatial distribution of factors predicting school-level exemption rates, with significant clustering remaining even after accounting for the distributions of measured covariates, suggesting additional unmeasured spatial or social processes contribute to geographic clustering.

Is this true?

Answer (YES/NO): YES